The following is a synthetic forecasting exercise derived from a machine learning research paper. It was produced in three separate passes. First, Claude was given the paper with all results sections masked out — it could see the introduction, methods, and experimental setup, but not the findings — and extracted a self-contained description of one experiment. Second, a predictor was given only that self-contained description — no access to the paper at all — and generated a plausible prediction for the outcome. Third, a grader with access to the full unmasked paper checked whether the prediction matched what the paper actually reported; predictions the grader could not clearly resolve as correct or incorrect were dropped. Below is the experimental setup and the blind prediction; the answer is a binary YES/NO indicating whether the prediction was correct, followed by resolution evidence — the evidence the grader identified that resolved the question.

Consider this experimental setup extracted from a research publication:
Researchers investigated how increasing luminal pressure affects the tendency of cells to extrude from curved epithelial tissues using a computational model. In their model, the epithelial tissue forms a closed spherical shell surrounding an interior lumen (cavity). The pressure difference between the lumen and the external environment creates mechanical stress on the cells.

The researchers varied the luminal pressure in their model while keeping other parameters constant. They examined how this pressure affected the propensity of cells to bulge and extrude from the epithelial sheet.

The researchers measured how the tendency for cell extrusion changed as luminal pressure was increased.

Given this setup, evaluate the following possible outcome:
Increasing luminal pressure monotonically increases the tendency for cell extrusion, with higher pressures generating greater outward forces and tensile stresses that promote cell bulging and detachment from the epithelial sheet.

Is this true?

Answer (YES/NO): NO